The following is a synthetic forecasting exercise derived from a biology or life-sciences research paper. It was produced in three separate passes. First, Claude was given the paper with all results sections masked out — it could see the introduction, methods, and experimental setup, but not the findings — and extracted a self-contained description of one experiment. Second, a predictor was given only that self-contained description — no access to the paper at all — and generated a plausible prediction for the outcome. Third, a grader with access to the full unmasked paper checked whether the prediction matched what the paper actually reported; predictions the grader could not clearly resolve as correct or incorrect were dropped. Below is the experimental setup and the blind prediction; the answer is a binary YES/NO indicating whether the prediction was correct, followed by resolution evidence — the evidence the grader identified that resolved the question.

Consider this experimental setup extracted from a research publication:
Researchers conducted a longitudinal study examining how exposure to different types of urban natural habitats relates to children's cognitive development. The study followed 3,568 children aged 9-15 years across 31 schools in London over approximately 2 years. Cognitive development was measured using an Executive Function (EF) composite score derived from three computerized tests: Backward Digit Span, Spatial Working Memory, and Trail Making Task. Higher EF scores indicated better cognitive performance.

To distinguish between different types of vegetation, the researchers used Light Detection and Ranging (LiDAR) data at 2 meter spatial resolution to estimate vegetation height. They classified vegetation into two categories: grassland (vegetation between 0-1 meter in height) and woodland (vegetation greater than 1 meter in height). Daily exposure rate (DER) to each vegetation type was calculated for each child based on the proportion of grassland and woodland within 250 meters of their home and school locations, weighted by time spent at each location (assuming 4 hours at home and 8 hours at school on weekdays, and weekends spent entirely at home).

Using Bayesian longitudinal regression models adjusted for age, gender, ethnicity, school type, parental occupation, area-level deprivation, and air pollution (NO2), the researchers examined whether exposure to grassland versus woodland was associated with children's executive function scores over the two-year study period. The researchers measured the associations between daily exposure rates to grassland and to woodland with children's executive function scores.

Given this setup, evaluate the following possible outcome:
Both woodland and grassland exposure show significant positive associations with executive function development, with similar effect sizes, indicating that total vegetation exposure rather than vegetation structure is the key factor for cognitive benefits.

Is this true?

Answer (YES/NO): NO